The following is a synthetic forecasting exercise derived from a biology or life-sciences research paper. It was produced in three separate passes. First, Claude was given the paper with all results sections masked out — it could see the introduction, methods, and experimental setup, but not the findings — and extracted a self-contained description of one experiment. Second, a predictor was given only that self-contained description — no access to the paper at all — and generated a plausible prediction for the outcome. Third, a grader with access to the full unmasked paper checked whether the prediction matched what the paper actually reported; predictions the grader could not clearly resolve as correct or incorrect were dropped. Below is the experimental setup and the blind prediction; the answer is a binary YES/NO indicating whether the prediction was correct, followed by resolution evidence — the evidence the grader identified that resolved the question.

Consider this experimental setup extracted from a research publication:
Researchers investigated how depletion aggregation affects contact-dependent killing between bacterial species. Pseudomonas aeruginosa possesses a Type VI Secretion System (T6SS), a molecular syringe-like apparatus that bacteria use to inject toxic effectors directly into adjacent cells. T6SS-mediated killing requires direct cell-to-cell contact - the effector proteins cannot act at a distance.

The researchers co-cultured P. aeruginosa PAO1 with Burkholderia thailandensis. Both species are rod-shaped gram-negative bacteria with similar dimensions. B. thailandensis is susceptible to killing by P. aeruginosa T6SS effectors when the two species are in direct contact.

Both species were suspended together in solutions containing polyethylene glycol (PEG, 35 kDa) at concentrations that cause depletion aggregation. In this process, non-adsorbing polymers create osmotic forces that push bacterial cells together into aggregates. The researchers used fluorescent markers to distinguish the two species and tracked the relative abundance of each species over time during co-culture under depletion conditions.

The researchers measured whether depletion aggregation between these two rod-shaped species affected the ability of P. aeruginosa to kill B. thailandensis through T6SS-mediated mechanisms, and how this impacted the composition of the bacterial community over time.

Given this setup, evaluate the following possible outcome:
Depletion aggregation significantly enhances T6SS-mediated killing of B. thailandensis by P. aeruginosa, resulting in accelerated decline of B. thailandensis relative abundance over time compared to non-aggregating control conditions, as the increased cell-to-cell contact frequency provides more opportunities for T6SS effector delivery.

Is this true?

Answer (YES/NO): YES